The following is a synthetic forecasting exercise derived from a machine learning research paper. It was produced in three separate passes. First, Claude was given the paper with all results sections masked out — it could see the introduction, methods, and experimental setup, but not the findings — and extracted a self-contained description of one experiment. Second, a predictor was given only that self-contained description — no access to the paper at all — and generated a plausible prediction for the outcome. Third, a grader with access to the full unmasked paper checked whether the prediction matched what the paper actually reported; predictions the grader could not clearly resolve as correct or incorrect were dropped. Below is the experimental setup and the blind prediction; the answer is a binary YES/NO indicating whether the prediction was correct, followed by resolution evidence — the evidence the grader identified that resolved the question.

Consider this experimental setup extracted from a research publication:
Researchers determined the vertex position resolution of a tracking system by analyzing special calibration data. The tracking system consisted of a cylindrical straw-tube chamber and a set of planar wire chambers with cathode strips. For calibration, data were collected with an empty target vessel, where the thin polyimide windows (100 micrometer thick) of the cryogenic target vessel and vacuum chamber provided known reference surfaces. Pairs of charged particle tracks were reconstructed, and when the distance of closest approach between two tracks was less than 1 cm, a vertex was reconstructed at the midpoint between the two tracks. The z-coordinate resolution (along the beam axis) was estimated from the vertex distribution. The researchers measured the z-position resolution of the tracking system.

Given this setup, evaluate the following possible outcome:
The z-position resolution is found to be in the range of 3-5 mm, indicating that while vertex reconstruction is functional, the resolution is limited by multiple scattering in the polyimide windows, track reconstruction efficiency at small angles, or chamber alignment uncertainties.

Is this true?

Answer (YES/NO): YES